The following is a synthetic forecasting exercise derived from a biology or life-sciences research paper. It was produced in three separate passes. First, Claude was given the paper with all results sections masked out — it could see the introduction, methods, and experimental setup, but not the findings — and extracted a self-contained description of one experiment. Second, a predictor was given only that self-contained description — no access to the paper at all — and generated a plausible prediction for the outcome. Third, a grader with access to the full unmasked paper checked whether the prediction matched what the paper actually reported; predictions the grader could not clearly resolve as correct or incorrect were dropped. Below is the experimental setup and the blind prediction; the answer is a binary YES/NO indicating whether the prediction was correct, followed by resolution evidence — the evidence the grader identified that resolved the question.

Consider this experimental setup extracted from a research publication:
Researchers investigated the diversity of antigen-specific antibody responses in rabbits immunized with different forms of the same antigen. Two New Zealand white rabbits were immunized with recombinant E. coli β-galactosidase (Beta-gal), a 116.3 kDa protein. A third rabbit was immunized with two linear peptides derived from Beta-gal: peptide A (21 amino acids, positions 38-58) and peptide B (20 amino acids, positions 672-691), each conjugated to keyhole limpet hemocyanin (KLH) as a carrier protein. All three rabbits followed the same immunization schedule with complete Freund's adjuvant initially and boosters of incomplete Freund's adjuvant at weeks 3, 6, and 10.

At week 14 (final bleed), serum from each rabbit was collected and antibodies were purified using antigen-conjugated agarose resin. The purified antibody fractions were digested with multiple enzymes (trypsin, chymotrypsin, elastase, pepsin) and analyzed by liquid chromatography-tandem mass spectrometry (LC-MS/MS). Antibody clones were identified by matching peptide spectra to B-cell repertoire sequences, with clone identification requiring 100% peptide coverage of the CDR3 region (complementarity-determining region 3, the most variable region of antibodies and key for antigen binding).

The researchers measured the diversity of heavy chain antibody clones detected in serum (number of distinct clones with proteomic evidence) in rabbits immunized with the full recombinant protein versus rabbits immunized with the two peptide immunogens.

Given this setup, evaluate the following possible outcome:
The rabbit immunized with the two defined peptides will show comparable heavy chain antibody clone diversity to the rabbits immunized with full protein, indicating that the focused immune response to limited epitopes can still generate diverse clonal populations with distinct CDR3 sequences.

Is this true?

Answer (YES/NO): NO